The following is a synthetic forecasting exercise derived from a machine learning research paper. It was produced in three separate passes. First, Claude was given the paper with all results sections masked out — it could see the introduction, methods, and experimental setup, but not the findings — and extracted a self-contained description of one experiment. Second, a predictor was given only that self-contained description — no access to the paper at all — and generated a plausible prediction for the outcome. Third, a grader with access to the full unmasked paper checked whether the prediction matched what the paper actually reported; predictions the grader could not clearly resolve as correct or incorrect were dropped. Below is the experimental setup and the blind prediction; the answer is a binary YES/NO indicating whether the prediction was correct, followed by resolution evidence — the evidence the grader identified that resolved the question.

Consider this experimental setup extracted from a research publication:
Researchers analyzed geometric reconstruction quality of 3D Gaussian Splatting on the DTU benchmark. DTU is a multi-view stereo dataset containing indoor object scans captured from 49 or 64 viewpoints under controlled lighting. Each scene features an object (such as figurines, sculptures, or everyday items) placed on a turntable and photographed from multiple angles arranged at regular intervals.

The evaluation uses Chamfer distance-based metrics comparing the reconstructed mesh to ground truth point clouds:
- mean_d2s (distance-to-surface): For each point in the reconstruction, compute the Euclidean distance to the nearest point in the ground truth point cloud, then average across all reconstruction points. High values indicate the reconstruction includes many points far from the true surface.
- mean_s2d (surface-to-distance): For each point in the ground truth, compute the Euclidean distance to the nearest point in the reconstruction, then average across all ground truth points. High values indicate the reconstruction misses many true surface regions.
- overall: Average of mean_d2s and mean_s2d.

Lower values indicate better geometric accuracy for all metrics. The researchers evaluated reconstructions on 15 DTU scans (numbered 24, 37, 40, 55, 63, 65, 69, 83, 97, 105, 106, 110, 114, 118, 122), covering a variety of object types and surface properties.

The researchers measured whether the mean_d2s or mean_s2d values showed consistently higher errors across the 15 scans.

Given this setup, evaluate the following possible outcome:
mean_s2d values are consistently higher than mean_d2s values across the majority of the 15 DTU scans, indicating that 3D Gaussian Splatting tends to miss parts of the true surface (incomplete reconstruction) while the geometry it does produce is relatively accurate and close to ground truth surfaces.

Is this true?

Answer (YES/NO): NO